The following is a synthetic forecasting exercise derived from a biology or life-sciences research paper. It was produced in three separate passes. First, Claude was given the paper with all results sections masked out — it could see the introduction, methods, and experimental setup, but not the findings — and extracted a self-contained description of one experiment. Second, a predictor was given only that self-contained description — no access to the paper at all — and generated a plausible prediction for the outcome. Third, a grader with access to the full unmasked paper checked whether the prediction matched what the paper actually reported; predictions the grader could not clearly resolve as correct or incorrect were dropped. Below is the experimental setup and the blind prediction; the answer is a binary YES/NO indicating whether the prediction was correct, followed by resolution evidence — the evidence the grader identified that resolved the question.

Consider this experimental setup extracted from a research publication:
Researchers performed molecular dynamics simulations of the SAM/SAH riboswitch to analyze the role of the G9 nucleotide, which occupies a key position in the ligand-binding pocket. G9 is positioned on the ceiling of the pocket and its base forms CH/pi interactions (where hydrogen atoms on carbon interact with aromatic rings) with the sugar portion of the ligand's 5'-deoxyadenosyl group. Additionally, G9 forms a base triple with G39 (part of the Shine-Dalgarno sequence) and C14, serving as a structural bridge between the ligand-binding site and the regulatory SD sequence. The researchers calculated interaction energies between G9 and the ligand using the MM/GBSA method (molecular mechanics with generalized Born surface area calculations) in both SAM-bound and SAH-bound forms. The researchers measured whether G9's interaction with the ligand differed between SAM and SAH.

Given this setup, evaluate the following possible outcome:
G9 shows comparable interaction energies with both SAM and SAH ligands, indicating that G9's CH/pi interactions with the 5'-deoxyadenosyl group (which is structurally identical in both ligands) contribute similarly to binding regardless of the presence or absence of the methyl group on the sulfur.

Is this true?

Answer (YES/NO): YES